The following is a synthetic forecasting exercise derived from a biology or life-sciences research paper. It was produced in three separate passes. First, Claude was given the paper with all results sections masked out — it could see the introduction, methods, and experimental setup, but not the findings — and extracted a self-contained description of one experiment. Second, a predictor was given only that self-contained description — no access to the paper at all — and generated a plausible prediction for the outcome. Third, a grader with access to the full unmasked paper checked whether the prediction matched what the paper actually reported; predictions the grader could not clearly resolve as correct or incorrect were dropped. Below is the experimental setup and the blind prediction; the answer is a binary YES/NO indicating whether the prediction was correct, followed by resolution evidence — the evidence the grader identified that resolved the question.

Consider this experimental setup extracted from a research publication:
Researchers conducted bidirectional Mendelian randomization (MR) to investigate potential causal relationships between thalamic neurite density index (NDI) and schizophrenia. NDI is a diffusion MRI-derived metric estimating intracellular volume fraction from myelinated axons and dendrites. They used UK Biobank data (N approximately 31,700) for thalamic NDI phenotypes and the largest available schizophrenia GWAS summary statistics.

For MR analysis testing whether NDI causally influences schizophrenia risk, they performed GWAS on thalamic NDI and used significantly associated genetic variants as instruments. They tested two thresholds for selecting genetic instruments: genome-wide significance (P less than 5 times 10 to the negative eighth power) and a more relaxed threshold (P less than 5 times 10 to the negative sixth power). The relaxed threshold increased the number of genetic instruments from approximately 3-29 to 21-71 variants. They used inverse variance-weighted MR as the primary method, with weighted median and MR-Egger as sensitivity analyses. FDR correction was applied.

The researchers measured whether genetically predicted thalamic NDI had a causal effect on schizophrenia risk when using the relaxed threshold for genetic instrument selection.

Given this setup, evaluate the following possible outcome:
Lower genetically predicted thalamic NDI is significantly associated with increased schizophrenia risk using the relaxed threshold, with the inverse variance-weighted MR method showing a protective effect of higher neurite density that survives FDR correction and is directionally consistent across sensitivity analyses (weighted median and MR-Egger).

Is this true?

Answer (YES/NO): NO